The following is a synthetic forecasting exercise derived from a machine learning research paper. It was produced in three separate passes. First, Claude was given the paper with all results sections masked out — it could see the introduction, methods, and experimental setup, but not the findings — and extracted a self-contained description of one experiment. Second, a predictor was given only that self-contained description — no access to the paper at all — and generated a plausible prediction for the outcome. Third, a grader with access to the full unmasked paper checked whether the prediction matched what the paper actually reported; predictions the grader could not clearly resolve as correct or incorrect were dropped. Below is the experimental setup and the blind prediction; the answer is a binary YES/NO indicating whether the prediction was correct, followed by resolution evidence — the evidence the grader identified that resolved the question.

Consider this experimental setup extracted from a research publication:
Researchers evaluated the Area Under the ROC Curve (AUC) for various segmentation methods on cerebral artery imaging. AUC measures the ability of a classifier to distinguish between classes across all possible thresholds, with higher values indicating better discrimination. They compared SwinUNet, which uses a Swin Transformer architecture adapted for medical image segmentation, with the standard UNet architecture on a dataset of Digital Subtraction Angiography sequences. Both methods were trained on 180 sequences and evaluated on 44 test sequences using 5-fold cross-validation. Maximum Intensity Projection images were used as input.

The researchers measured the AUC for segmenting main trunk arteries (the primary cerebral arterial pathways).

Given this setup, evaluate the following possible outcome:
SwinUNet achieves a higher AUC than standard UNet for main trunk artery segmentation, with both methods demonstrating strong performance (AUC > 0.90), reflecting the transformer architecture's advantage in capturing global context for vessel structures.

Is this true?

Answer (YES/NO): NO